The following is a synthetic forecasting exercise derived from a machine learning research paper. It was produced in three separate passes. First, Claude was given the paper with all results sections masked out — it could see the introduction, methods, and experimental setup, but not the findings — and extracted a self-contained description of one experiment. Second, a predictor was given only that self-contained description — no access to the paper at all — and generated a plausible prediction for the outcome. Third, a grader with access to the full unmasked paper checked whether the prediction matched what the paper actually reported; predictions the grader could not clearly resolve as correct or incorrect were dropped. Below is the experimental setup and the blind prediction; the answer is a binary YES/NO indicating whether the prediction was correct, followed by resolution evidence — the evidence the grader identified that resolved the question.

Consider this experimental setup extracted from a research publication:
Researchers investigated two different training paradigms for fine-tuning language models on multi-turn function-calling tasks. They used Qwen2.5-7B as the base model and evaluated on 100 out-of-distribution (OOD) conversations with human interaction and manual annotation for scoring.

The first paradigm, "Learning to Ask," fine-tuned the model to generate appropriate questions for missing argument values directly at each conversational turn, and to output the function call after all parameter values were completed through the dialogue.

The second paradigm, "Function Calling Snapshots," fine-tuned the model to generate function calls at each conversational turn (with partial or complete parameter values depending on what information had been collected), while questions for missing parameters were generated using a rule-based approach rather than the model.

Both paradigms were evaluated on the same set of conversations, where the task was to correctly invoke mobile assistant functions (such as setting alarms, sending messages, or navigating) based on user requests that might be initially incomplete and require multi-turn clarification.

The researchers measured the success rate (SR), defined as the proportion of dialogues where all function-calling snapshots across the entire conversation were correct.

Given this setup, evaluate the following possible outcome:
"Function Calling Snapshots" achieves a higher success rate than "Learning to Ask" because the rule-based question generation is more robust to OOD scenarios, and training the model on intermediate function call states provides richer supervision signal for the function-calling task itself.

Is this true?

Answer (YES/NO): YES